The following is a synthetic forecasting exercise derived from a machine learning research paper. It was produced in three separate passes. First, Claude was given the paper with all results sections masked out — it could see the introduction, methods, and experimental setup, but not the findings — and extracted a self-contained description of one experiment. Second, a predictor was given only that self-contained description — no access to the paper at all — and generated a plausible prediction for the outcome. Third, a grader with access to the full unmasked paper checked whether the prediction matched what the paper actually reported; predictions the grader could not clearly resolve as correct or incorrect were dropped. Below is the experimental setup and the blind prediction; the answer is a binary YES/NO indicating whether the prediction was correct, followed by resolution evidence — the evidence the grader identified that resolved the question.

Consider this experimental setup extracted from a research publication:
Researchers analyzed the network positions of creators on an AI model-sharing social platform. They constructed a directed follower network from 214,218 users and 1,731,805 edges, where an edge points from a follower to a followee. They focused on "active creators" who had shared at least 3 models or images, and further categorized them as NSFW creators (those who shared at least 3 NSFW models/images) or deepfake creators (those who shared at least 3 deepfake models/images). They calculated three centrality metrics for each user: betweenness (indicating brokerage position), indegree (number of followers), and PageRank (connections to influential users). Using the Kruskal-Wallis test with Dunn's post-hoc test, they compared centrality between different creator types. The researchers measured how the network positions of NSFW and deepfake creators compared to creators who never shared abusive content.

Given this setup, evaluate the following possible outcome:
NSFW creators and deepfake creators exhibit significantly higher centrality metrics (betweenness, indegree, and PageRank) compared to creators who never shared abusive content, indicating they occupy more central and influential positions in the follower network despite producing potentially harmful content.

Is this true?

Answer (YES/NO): YES